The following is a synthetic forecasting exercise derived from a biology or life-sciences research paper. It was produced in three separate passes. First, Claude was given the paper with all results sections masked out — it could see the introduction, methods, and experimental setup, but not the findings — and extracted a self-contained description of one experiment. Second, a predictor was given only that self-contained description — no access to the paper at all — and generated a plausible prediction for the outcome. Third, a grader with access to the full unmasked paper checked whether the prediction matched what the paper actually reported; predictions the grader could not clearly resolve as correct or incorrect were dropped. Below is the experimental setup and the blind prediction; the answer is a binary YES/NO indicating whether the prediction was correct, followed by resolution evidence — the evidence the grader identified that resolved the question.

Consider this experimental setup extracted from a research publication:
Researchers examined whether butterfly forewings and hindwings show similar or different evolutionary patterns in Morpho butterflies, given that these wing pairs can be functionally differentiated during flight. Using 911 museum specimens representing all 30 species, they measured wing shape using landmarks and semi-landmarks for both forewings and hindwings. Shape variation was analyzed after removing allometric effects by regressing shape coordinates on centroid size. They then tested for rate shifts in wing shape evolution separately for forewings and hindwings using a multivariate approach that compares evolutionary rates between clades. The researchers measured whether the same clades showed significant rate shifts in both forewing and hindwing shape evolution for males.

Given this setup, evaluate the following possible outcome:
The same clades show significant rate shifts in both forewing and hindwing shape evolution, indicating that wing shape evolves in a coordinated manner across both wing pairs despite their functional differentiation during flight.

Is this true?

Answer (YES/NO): NO